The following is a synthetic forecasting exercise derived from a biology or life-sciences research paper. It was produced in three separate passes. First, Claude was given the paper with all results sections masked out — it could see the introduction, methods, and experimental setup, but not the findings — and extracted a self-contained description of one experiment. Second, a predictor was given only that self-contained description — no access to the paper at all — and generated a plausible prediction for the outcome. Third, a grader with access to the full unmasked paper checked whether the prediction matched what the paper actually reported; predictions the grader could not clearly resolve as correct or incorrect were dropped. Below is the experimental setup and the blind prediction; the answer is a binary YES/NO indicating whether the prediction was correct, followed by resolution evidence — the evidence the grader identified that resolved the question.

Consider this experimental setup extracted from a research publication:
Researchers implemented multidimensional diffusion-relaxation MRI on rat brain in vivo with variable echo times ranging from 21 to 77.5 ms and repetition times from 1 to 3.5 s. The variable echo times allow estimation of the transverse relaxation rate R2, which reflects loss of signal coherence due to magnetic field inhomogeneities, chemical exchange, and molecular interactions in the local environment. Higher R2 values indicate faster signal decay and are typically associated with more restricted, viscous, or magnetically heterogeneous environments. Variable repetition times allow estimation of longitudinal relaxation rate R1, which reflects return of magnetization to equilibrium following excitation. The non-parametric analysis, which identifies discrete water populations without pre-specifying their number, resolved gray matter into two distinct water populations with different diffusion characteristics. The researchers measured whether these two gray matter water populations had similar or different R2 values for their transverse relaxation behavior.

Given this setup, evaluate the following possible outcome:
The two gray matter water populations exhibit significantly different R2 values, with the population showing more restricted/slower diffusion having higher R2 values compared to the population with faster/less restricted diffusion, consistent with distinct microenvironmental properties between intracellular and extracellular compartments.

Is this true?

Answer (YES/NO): NO